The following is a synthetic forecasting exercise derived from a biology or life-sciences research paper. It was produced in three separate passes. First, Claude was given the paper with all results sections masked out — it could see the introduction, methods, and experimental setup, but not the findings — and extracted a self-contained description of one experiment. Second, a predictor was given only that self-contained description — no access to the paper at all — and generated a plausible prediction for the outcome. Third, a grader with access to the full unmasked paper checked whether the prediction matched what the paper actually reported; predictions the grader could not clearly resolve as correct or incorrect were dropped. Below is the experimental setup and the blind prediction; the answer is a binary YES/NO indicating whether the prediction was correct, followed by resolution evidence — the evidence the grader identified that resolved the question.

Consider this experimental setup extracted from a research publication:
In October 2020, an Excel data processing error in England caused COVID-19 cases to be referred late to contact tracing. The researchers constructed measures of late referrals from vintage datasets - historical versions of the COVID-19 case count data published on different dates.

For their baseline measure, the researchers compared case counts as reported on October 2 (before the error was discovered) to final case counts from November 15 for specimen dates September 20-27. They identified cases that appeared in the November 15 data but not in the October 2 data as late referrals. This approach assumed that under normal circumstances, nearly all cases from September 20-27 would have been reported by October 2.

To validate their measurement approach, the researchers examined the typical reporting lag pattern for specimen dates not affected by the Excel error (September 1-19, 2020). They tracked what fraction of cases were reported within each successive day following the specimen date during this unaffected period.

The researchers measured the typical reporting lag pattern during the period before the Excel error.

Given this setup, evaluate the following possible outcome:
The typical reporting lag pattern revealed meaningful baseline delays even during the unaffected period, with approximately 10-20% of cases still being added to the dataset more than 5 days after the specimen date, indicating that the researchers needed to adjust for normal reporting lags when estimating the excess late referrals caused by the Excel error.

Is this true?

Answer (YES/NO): NO